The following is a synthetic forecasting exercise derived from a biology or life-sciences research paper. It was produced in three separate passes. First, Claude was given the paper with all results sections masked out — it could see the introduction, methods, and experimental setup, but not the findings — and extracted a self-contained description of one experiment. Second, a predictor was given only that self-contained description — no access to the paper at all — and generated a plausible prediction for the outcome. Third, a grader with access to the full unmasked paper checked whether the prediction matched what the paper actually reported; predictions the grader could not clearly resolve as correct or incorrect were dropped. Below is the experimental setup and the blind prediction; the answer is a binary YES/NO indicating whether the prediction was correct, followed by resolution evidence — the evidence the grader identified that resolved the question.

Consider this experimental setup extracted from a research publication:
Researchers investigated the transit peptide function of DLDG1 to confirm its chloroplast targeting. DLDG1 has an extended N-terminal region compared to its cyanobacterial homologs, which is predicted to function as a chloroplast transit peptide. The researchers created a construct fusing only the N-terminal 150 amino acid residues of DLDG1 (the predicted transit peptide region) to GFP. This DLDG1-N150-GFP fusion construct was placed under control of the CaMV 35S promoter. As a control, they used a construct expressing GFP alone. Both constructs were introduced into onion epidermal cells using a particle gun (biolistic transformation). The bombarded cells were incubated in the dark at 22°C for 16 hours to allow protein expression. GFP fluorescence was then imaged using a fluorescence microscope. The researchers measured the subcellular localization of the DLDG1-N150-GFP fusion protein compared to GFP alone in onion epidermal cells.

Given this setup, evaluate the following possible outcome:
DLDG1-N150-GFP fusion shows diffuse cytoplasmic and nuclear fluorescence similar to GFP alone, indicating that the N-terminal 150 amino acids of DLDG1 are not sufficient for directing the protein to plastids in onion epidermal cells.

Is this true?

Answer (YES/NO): NO